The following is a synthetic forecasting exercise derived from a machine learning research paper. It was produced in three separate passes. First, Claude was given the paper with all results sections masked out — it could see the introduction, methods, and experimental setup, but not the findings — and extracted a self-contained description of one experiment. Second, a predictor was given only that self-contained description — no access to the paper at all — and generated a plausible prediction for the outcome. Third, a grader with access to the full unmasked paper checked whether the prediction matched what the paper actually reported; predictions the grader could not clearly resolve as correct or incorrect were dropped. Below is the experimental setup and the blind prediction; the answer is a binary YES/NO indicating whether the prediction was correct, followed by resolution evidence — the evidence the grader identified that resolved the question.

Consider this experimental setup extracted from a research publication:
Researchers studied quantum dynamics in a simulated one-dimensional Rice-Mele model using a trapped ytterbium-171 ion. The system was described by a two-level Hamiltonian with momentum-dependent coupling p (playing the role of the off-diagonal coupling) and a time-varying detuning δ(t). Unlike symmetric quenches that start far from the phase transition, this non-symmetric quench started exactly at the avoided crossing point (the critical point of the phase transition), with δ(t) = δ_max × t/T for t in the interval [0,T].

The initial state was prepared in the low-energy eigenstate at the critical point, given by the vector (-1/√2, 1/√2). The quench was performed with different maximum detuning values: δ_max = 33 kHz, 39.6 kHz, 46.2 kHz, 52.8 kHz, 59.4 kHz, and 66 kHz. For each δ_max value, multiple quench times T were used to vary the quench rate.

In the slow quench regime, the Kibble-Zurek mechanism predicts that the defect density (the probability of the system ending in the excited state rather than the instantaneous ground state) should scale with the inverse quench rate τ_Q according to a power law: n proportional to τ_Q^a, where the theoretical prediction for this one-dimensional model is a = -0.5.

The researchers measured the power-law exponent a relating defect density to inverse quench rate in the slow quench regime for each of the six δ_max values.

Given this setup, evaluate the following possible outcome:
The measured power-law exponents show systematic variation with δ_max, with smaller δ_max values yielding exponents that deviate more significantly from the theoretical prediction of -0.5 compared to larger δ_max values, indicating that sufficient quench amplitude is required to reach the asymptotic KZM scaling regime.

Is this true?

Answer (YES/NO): NO